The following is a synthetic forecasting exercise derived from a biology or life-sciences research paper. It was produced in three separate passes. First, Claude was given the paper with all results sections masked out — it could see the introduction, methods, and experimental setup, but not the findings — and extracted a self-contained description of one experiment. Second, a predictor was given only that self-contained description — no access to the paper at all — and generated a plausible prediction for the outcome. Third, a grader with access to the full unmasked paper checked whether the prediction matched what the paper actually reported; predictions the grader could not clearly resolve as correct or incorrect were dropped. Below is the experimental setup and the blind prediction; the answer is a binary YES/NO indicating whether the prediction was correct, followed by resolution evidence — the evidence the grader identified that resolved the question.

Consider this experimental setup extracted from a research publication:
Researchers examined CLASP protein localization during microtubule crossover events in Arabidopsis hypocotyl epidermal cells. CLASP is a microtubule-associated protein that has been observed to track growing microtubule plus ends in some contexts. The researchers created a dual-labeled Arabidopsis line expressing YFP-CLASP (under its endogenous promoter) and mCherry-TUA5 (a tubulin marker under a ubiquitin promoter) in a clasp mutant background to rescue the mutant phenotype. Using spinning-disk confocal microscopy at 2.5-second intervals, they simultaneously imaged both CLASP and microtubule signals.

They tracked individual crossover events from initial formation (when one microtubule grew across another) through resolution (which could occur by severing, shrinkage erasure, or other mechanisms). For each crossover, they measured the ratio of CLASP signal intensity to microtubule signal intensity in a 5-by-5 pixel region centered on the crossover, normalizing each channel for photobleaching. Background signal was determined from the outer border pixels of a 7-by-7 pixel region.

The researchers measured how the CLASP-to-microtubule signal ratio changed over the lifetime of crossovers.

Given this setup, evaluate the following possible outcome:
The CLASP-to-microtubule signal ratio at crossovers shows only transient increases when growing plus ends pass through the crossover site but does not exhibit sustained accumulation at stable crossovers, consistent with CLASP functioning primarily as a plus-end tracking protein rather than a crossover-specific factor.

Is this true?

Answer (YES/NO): NO